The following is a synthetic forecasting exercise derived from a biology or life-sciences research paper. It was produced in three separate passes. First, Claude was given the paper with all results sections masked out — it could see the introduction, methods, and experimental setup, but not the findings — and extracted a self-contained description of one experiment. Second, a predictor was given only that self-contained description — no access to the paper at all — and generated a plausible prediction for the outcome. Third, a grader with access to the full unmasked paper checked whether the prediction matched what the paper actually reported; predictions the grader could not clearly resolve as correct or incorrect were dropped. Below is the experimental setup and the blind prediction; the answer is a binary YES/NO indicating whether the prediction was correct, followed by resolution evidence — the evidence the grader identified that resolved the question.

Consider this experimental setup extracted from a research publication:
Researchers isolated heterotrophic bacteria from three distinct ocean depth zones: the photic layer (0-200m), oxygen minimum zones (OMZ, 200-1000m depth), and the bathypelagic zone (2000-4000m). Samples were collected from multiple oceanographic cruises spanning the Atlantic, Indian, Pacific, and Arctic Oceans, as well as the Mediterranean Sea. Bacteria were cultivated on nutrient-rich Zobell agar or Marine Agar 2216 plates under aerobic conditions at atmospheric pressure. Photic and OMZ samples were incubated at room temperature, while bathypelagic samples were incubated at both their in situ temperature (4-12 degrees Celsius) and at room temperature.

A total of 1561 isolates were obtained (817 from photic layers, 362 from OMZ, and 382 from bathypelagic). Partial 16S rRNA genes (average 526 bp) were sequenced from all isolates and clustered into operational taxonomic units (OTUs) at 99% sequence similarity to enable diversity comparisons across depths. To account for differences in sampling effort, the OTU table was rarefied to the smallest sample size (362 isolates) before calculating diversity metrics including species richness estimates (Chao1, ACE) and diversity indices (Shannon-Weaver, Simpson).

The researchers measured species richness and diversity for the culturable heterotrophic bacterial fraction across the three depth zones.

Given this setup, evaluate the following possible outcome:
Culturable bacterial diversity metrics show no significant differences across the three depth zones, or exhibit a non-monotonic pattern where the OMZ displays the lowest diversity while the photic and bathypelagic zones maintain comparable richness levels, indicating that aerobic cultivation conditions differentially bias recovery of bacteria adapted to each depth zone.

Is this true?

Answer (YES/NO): NO